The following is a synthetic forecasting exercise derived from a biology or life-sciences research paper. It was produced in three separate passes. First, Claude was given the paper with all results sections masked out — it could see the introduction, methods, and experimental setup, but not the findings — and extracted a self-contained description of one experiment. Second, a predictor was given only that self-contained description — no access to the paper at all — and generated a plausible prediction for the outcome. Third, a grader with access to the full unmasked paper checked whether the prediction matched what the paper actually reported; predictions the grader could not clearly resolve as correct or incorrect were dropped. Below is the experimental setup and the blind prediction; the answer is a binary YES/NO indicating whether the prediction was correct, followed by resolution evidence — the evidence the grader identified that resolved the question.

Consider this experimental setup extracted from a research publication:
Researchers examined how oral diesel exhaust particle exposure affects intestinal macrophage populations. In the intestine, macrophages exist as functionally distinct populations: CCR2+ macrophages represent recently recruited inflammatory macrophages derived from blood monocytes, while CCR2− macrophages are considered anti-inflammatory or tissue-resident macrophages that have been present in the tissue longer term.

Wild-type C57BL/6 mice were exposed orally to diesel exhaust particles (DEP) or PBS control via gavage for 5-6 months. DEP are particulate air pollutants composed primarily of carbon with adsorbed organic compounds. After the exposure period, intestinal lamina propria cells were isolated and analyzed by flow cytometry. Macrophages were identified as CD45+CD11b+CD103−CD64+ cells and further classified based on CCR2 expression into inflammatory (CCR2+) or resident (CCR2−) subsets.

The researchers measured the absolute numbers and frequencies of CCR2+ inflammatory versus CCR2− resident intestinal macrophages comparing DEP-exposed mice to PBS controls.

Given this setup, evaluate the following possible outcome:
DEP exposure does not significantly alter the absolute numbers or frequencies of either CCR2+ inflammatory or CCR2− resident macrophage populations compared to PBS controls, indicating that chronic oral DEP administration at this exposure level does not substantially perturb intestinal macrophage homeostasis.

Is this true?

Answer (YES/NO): NO